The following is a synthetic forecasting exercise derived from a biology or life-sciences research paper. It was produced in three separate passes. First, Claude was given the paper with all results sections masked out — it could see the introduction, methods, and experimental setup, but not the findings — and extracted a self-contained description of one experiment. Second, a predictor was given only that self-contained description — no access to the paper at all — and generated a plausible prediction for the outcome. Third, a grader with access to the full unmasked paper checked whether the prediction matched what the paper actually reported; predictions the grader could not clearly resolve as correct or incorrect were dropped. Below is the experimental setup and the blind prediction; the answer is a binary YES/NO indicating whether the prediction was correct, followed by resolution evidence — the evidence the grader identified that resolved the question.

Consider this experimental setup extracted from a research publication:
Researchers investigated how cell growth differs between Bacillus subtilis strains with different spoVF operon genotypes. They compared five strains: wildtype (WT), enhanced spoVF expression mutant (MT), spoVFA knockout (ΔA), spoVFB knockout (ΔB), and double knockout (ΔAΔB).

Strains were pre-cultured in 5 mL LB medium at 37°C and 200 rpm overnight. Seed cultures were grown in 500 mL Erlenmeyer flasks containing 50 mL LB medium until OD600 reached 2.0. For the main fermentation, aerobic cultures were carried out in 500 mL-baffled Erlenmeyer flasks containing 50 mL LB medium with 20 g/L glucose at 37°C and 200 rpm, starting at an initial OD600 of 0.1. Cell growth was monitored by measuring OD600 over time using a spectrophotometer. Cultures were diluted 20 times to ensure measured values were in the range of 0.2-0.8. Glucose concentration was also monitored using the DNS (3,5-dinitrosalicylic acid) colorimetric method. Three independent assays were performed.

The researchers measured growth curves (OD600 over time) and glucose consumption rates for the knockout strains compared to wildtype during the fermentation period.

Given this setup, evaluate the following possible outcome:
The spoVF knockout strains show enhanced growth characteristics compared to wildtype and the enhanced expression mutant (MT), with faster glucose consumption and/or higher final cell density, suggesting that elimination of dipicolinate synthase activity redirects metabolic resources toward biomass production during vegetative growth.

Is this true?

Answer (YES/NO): NO